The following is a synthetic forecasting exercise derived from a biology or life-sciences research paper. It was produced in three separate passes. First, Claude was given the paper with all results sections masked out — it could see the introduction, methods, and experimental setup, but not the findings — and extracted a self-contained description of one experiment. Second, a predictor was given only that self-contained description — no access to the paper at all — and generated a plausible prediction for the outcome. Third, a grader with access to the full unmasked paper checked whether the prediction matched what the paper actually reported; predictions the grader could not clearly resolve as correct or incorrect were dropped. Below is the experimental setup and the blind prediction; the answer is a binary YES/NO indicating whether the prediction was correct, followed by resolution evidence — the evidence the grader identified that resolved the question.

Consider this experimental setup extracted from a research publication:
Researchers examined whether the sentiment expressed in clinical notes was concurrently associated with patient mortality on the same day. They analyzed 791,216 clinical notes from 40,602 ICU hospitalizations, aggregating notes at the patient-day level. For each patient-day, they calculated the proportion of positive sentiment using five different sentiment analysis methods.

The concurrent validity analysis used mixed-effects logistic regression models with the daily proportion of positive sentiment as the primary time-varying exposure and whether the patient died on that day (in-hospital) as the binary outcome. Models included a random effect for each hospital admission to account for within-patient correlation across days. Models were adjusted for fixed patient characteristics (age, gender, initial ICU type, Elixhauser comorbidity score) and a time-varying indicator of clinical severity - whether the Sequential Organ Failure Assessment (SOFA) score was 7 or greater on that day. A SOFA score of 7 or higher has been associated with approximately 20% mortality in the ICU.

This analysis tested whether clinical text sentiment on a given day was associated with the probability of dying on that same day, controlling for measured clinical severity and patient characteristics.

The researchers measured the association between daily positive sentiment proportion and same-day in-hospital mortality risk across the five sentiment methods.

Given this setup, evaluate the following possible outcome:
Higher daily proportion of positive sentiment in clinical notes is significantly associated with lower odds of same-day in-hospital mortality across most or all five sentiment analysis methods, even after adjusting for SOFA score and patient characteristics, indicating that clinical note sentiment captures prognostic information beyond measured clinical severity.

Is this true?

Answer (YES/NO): YES